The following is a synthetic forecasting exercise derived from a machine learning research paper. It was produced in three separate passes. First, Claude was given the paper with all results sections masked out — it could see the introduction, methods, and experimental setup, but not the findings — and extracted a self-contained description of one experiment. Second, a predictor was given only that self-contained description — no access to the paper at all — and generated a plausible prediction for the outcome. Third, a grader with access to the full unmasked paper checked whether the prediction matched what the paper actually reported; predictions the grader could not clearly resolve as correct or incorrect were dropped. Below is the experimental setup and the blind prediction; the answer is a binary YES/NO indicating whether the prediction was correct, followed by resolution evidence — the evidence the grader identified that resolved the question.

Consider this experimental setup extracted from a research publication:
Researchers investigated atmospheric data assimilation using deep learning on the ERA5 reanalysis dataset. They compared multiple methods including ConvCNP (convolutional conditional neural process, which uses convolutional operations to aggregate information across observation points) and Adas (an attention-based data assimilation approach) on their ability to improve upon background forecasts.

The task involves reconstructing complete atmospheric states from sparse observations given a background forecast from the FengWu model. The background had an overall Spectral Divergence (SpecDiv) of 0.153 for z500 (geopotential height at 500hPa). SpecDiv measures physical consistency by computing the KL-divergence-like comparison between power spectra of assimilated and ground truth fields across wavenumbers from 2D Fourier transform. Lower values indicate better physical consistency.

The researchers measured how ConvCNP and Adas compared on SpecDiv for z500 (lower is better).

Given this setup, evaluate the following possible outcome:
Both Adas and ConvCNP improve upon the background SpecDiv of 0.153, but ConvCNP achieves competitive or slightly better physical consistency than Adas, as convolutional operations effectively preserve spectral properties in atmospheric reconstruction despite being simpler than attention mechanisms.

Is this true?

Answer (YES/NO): NO